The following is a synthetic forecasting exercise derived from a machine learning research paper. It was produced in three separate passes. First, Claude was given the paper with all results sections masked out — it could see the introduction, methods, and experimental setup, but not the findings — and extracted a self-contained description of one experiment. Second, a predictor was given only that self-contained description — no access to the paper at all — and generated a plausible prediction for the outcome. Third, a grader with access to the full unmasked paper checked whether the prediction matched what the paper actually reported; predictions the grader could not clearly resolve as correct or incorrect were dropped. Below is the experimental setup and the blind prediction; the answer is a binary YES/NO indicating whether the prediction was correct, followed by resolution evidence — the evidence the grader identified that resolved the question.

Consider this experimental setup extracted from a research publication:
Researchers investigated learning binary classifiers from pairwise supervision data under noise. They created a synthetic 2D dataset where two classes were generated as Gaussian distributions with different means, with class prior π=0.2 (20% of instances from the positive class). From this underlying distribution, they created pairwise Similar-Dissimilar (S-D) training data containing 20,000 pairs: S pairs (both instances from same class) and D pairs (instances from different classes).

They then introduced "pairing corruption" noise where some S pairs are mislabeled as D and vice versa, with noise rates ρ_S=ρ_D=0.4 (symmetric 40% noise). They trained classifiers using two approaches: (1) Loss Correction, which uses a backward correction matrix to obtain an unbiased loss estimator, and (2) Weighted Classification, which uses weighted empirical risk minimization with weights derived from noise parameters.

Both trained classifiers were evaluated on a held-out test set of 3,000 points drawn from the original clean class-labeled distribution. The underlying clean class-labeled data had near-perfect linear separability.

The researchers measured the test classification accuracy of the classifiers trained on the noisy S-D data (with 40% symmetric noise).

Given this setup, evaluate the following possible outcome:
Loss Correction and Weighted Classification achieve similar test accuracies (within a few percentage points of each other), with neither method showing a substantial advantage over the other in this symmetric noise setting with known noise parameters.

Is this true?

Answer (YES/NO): YES